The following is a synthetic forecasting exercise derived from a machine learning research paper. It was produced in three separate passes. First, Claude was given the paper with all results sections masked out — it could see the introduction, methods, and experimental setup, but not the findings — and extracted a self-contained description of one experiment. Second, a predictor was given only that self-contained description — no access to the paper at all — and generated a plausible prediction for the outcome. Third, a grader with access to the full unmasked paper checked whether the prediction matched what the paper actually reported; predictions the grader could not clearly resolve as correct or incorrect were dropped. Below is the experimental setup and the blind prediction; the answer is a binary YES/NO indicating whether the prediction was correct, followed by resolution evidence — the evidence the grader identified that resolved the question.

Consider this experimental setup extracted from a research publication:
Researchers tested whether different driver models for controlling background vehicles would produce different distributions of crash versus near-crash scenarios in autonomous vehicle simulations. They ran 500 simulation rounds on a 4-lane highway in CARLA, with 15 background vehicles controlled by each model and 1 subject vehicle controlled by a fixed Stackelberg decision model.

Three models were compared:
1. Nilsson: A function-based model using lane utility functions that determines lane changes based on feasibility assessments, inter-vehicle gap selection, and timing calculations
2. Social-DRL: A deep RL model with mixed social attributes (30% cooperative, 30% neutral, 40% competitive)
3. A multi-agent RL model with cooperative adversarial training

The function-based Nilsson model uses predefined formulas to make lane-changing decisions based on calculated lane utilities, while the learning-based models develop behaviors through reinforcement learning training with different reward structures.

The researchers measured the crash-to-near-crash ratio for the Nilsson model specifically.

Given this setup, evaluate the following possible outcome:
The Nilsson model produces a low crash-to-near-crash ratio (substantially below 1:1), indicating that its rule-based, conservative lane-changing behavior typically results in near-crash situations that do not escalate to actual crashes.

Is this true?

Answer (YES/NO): NO